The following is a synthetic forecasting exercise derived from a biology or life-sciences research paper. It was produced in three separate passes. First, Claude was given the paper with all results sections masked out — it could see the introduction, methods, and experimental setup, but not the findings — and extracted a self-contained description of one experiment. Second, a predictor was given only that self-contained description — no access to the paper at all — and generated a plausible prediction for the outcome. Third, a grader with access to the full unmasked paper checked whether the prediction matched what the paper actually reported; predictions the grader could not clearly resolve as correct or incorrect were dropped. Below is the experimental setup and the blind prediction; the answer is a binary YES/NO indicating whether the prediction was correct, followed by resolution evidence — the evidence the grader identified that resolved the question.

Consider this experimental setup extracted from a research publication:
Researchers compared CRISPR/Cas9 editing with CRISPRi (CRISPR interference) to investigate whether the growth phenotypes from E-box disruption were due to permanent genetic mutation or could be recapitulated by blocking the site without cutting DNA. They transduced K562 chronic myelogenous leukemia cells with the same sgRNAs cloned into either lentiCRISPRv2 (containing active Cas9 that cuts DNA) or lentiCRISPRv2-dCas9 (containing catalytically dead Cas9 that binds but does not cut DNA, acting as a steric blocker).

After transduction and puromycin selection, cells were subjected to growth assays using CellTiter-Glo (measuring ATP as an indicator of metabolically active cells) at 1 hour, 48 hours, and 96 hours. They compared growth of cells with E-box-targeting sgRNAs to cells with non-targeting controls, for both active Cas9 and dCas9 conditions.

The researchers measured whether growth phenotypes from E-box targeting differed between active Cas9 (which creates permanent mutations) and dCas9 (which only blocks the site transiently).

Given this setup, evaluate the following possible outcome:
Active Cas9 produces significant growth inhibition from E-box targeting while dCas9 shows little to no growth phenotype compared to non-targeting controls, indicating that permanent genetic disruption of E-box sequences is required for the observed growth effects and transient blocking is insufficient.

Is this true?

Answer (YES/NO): NO